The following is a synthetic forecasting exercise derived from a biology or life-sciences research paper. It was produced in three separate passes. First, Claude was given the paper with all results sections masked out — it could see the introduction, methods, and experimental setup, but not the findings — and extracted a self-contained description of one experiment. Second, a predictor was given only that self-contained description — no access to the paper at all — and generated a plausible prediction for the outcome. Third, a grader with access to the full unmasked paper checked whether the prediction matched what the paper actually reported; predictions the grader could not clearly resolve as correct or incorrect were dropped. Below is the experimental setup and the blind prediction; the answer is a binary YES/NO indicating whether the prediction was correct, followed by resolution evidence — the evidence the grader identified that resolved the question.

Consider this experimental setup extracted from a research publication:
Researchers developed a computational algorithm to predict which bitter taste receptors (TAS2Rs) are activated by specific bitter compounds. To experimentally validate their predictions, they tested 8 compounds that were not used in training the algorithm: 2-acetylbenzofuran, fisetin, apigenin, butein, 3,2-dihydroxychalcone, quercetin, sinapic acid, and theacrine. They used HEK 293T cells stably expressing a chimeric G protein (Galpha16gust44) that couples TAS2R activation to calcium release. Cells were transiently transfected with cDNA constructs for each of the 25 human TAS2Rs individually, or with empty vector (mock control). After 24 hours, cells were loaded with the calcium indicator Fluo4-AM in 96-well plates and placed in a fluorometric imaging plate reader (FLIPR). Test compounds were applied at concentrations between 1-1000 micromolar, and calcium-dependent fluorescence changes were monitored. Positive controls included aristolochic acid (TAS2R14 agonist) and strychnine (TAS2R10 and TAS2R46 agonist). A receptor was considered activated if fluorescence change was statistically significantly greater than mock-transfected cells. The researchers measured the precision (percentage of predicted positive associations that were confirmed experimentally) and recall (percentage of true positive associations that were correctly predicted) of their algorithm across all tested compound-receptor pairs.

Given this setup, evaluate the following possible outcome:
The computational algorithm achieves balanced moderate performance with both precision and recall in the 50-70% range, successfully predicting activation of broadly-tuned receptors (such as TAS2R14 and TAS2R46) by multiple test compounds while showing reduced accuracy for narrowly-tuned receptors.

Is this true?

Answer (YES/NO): NO